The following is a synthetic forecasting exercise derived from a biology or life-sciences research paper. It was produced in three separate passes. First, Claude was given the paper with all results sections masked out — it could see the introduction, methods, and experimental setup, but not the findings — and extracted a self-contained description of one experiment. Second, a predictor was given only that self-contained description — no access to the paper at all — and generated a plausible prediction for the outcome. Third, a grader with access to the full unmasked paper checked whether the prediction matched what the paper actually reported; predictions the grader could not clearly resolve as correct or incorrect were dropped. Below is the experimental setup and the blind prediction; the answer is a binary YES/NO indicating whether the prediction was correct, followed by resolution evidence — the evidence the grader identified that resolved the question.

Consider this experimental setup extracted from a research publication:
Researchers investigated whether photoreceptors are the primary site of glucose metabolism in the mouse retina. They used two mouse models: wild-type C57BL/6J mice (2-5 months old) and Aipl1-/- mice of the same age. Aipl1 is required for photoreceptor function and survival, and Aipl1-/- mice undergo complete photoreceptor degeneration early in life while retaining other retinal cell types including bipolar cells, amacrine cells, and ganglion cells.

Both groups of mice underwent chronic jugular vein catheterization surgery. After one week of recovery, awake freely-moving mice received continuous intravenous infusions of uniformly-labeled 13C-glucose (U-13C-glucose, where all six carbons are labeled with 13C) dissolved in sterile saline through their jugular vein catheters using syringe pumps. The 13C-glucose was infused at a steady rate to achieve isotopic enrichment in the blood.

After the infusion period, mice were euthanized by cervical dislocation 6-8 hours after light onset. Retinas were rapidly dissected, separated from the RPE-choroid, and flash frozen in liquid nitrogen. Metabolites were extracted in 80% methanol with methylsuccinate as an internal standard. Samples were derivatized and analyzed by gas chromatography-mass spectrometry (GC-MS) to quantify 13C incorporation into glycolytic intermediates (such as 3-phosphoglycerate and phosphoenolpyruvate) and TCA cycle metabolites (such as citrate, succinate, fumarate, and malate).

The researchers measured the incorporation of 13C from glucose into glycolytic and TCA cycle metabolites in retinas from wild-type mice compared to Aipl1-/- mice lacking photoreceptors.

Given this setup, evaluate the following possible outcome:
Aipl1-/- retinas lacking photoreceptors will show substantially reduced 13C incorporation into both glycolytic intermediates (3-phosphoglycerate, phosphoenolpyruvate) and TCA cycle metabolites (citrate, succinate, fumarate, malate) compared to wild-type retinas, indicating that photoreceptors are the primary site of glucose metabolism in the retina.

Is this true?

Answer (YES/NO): NO